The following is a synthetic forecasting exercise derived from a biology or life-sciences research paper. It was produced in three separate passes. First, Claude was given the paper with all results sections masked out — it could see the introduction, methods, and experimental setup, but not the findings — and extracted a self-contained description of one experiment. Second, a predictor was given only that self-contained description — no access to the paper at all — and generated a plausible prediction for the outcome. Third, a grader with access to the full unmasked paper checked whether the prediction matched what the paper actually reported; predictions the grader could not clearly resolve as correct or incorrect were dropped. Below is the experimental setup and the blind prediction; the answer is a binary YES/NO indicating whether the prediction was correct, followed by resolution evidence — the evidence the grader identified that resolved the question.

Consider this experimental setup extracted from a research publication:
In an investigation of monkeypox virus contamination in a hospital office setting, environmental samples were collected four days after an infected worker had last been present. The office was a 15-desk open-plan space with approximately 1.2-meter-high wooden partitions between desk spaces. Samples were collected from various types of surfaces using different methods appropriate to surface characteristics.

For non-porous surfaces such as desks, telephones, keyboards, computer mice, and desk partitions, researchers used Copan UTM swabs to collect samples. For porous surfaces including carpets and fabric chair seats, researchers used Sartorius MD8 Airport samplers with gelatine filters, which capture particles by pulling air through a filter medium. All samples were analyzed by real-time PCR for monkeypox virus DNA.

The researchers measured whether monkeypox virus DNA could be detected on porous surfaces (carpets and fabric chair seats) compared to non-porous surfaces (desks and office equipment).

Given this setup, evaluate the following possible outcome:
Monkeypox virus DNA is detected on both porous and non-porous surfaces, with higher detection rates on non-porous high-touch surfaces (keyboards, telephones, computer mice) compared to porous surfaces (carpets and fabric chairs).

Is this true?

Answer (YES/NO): NO